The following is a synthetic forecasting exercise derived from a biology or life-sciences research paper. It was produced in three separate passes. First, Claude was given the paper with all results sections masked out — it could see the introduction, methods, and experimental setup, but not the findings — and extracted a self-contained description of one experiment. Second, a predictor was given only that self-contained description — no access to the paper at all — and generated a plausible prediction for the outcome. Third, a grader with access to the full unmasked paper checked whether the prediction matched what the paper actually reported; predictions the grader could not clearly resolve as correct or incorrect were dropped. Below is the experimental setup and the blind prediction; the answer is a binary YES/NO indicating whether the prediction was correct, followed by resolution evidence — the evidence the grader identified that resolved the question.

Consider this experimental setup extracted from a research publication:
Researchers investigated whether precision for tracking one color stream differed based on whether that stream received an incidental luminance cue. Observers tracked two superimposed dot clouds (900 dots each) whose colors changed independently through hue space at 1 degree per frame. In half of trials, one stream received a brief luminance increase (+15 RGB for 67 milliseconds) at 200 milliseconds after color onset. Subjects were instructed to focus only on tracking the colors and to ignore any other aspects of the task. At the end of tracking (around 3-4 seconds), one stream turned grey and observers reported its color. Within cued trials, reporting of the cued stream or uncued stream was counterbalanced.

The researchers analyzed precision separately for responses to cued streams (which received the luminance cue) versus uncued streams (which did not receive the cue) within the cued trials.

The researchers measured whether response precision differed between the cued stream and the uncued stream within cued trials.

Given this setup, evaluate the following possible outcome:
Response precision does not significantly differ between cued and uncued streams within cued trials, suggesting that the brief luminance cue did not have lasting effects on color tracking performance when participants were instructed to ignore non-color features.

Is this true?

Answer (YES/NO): NO